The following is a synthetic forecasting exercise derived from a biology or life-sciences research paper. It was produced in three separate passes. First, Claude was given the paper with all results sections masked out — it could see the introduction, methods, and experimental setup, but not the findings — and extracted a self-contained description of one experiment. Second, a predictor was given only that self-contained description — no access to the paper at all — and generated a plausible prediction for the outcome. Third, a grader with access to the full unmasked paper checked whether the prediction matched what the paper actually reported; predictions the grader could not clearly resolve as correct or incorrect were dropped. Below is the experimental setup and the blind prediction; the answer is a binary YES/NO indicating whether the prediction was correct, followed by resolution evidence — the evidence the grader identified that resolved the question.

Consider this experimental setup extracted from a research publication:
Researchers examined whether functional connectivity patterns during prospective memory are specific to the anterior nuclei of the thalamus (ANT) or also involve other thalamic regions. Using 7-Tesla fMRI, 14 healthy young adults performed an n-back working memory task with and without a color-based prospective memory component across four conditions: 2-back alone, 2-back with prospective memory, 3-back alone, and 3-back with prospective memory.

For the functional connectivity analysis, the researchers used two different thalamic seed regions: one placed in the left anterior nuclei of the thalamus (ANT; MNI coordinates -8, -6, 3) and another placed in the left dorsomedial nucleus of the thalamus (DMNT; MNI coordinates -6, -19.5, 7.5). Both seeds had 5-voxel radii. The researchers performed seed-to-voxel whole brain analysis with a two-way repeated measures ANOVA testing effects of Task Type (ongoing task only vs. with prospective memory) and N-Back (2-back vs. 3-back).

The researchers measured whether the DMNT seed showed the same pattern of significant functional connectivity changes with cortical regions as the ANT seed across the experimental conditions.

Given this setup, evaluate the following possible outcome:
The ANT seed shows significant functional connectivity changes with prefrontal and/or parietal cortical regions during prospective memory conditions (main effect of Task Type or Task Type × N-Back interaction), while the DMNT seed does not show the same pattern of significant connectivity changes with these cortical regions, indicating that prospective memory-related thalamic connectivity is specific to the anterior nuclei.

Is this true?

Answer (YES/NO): YES